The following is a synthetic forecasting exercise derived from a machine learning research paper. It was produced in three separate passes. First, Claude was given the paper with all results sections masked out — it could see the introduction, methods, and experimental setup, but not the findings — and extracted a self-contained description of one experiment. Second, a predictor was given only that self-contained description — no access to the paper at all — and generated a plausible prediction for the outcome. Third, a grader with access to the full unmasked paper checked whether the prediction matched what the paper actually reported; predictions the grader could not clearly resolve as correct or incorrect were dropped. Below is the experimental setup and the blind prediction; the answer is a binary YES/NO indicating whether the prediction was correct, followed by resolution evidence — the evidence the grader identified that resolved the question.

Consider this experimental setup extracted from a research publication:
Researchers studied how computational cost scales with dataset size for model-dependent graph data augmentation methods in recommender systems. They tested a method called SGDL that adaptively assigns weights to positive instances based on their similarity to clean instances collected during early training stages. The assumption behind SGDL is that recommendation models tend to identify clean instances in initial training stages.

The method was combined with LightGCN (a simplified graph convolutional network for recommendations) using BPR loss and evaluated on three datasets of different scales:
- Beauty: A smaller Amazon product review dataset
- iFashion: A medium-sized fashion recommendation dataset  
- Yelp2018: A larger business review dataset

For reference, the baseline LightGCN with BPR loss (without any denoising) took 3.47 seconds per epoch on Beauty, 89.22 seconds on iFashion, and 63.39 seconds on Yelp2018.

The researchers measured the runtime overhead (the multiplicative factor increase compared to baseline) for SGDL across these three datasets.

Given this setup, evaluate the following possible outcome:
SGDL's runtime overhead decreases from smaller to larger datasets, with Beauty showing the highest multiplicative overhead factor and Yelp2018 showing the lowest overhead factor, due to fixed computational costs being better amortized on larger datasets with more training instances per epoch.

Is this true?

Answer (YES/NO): NO